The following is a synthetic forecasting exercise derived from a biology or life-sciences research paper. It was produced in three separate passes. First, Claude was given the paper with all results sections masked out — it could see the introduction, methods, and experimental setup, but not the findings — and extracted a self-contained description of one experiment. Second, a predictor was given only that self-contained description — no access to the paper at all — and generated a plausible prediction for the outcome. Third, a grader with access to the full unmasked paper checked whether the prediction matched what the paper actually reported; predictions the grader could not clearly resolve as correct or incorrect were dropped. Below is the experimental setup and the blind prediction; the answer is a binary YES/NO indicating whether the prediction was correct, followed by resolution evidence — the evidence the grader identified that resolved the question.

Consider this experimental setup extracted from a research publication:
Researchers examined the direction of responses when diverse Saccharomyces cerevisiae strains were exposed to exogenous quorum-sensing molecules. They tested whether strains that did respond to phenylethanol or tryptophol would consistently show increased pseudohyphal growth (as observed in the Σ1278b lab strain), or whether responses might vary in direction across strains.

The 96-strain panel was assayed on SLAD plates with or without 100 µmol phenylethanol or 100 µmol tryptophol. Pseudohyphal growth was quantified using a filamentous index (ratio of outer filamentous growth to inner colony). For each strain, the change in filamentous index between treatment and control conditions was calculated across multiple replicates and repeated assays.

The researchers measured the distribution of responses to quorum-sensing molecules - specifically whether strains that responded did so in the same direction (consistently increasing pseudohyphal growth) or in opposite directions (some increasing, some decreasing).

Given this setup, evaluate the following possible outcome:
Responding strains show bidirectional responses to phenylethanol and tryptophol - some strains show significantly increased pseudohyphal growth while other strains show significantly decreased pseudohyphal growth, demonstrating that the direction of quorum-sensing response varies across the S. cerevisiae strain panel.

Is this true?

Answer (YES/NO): YES